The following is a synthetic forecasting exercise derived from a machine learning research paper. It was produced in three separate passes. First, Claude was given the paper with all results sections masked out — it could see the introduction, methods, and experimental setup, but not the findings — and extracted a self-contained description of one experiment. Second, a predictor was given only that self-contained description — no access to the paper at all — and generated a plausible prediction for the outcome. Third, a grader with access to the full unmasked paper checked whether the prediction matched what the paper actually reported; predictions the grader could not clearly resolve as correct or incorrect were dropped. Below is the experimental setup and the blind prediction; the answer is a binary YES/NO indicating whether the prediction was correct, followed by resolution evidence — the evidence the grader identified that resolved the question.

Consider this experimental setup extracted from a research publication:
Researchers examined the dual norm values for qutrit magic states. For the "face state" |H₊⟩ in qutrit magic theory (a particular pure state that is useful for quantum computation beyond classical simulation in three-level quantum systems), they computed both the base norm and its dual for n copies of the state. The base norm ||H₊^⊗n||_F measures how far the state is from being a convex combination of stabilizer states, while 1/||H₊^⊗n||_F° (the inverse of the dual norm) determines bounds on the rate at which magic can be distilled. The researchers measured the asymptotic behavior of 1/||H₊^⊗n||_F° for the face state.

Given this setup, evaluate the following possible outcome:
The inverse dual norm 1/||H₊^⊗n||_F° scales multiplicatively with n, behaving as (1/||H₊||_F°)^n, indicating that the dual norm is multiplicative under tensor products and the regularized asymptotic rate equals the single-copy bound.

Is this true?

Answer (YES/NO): YES